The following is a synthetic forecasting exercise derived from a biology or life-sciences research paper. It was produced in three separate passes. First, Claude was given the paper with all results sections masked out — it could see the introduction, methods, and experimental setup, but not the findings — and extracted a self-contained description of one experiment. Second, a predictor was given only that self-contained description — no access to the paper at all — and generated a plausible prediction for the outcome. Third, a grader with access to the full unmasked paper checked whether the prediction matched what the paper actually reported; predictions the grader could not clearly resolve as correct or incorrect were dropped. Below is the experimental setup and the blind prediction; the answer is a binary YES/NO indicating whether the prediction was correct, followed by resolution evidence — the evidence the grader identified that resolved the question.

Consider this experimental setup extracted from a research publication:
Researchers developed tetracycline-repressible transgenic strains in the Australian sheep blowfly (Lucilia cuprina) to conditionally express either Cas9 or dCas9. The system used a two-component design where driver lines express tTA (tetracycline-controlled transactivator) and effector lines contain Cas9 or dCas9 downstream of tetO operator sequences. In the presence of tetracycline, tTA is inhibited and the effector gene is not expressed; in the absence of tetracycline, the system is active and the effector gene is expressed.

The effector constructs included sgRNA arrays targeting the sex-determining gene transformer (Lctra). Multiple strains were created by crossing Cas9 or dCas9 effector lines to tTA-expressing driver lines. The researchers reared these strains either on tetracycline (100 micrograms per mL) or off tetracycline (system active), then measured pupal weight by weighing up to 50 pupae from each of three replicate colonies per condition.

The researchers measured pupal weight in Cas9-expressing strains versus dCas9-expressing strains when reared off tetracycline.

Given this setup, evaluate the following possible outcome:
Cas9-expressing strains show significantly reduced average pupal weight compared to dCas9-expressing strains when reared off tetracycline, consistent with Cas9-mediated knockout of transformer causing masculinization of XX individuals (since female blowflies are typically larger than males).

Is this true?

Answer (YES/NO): NO